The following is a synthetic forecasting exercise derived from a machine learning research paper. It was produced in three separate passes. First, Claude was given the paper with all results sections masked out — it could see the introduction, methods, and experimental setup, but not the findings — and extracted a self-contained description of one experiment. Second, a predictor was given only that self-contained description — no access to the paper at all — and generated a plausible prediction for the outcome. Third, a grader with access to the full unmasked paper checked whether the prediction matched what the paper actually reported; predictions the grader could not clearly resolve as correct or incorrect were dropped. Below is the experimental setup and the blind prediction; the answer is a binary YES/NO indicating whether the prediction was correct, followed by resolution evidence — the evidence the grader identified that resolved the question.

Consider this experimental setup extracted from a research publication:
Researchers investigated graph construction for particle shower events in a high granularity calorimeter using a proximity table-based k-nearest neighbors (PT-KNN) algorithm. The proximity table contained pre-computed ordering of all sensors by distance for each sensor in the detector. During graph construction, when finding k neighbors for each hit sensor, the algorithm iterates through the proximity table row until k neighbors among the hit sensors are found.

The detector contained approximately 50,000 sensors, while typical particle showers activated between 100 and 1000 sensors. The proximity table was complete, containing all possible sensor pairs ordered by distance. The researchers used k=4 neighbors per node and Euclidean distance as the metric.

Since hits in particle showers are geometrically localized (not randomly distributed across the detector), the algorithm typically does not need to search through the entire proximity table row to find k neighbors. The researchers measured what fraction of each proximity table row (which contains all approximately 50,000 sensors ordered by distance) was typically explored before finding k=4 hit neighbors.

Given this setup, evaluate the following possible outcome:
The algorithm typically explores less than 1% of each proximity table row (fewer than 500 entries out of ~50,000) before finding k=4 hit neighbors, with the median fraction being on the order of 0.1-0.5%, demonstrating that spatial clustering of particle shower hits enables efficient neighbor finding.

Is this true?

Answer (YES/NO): NO